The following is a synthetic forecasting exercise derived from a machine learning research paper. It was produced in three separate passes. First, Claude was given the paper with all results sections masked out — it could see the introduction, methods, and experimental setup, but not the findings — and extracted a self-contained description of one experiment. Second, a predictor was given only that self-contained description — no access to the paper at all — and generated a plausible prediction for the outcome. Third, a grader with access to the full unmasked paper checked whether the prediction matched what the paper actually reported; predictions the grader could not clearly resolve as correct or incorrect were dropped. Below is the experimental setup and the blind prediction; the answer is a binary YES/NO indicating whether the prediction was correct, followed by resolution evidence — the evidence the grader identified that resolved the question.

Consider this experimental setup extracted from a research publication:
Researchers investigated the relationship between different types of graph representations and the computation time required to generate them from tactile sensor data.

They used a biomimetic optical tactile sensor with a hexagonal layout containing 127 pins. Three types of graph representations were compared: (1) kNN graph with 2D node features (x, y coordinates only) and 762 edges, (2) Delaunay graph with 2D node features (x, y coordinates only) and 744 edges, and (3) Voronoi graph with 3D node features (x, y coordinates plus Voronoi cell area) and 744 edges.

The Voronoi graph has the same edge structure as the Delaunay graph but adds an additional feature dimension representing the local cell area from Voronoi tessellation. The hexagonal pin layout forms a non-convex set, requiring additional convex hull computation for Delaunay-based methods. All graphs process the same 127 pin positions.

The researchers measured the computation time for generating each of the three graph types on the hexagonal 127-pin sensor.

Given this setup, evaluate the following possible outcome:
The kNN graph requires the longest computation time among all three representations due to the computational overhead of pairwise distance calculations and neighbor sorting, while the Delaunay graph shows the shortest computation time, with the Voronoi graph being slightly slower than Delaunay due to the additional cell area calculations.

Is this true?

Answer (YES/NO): NO